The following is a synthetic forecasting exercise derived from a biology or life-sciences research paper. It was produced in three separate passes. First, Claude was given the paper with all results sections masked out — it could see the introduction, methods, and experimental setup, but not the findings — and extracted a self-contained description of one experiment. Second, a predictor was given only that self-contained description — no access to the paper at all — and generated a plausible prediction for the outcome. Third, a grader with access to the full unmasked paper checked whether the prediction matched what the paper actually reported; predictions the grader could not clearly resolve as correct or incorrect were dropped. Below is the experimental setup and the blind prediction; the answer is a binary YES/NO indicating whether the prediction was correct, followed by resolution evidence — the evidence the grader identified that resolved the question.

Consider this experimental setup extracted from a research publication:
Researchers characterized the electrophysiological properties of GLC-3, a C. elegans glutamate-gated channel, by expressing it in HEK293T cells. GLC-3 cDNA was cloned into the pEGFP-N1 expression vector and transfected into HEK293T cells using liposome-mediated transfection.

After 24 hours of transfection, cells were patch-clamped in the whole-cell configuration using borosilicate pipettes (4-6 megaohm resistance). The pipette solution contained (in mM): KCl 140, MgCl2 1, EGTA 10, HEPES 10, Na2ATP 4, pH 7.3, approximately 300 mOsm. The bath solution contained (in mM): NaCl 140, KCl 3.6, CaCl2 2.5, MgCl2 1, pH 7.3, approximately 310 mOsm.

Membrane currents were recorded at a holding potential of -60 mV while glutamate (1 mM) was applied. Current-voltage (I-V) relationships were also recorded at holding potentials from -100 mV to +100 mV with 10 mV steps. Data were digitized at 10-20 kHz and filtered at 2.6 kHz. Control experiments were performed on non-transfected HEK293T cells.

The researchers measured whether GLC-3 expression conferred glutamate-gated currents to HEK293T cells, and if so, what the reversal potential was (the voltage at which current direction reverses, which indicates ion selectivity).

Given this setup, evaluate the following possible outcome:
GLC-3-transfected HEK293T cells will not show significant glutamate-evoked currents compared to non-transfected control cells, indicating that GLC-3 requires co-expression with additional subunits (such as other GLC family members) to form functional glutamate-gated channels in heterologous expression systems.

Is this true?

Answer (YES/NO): NO